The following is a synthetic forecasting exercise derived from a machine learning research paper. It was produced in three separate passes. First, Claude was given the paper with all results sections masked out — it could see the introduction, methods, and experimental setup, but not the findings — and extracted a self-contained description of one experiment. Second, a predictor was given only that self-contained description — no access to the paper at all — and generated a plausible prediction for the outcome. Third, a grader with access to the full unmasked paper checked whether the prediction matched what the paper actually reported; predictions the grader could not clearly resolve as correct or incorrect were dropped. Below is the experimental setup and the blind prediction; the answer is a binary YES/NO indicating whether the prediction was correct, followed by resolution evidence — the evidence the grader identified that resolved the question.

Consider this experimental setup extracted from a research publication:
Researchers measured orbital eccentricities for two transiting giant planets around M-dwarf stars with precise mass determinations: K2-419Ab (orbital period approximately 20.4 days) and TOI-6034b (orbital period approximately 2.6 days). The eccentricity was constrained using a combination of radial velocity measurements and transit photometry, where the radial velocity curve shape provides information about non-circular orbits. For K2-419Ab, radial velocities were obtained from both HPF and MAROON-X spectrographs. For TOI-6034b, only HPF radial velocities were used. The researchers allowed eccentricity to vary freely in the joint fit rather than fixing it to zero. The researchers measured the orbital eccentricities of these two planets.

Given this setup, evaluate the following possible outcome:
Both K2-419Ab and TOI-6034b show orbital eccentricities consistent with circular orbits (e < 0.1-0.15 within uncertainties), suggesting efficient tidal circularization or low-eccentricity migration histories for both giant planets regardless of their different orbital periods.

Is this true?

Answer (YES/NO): YES